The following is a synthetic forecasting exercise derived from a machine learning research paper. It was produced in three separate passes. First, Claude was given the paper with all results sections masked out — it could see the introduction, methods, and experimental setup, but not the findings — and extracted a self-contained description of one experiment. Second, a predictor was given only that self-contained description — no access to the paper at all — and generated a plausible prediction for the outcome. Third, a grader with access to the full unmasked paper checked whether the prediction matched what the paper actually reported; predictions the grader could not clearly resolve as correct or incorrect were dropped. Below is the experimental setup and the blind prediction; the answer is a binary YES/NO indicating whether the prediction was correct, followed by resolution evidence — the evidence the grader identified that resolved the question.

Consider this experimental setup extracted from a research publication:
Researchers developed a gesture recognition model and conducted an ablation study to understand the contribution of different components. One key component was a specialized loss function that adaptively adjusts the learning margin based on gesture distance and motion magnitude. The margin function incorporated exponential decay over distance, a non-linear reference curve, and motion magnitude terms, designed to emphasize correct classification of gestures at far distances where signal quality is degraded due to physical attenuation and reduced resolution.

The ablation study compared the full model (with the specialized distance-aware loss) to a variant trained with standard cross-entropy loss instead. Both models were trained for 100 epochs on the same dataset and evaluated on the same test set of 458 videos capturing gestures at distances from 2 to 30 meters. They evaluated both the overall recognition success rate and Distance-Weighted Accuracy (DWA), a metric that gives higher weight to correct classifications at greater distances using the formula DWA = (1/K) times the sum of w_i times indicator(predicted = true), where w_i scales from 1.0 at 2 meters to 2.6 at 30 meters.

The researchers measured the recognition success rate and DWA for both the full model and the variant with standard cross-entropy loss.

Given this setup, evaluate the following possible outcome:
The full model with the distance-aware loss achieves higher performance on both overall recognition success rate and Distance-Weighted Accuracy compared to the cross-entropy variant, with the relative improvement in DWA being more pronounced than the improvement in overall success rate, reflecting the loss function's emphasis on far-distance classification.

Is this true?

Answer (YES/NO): NO